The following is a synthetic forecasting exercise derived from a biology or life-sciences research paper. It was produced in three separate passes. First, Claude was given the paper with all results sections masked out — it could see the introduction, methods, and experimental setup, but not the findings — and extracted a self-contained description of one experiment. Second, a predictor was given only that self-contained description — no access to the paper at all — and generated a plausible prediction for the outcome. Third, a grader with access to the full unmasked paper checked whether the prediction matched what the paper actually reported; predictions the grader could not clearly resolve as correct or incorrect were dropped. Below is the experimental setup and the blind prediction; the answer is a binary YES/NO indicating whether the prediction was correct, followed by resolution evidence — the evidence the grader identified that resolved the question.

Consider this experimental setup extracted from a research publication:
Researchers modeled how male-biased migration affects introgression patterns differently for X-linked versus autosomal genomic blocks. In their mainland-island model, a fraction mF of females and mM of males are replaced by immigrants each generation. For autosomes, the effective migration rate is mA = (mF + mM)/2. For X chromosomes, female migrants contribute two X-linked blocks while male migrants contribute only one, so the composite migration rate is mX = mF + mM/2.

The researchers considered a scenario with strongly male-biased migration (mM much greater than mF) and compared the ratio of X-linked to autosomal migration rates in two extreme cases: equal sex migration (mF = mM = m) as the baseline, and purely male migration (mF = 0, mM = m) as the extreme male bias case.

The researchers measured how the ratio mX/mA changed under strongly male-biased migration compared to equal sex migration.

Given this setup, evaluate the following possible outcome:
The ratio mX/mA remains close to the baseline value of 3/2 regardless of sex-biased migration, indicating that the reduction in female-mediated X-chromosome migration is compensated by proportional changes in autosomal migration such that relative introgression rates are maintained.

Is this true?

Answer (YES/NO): NO